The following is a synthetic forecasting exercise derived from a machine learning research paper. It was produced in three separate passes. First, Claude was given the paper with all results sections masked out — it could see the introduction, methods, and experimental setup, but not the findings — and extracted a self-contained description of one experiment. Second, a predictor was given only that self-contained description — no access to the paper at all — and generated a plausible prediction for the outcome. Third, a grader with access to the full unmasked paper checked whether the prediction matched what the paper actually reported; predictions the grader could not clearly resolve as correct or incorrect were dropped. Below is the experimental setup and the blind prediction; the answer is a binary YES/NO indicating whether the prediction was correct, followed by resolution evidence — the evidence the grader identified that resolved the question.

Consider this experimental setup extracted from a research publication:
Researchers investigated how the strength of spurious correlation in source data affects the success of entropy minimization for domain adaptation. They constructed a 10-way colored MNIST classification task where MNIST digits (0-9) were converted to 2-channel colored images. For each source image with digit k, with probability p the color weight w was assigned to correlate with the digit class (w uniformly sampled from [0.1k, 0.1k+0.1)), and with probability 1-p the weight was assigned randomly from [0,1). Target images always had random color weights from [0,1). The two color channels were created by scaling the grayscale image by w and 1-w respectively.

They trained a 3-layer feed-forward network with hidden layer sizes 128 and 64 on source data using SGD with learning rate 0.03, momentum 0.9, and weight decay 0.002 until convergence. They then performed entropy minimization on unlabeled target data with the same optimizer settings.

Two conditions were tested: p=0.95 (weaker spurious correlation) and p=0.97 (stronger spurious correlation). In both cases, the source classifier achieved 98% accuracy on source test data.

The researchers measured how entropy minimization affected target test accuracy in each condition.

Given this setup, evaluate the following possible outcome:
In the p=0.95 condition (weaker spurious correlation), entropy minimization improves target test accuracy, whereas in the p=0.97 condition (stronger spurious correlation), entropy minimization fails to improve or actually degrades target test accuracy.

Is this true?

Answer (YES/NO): YES